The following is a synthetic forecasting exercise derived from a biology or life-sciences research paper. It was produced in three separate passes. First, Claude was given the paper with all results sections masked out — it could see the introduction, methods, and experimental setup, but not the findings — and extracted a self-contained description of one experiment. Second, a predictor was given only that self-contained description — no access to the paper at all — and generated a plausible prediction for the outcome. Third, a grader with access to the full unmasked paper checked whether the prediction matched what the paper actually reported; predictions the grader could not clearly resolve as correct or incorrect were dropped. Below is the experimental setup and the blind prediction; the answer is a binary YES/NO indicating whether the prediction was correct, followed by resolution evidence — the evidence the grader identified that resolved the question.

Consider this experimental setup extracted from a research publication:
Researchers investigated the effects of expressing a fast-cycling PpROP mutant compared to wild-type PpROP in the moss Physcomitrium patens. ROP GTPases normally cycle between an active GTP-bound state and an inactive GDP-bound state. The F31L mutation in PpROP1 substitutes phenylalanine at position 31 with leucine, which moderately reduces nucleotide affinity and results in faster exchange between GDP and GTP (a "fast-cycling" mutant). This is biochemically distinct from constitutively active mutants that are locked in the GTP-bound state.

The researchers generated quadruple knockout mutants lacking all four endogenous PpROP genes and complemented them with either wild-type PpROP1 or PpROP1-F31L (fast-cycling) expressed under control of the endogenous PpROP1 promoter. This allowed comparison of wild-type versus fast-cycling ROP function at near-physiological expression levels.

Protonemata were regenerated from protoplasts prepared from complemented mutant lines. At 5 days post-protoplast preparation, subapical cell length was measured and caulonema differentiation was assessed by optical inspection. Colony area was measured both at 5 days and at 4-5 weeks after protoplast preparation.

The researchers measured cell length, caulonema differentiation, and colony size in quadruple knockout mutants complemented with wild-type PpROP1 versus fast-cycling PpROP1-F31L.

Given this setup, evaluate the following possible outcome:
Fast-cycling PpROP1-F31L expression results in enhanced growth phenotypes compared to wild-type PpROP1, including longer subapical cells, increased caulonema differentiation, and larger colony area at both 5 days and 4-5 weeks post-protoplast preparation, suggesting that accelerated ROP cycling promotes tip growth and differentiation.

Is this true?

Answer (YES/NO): NO